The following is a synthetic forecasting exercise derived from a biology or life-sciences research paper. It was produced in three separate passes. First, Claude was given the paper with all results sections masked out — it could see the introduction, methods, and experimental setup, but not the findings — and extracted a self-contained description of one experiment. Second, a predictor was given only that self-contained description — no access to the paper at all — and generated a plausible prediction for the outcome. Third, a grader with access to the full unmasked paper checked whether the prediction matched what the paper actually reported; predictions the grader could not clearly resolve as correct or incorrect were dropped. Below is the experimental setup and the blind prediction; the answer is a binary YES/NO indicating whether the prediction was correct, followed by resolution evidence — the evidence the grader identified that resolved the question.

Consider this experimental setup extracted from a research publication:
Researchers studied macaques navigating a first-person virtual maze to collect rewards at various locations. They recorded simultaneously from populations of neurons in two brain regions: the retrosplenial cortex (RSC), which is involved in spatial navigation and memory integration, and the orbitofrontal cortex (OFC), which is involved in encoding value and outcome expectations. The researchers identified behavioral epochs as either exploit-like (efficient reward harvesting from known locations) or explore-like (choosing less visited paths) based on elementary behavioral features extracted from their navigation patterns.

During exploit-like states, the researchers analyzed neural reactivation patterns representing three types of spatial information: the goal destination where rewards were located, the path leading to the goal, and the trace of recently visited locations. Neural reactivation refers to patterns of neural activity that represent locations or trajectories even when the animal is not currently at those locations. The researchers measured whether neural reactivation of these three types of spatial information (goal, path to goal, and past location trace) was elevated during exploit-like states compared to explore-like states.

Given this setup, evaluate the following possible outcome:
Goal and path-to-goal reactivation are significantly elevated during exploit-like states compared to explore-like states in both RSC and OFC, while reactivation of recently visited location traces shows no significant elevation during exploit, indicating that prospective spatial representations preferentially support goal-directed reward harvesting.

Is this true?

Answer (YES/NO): NO